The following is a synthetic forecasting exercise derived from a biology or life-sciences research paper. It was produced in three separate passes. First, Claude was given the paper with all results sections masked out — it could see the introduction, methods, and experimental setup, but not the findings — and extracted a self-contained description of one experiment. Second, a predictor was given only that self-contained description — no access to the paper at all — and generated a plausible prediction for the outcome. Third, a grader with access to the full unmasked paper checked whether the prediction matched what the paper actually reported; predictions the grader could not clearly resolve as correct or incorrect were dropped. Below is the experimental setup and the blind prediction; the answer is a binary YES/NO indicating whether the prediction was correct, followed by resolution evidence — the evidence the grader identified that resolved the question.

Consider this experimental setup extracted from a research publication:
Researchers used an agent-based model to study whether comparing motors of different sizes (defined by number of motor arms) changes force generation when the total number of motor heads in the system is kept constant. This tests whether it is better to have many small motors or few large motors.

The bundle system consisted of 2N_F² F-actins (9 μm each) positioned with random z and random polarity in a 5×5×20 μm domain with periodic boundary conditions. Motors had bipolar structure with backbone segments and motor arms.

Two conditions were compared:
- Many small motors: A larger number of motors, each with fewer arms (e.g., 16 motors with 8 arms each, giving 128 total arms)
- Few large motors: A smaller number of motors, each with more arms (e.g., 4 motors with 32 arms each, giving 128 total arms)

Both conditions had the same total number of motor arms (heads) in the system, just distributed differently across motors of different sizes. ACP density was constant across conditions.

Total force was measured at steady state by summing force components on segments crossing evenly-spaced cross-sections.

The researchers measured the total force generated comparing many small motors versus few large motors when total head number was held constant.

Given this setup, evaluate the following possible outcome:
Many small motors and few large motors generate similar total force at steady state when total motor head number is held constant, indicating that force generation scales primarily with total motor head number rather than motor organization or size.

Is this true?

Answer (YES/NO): NO